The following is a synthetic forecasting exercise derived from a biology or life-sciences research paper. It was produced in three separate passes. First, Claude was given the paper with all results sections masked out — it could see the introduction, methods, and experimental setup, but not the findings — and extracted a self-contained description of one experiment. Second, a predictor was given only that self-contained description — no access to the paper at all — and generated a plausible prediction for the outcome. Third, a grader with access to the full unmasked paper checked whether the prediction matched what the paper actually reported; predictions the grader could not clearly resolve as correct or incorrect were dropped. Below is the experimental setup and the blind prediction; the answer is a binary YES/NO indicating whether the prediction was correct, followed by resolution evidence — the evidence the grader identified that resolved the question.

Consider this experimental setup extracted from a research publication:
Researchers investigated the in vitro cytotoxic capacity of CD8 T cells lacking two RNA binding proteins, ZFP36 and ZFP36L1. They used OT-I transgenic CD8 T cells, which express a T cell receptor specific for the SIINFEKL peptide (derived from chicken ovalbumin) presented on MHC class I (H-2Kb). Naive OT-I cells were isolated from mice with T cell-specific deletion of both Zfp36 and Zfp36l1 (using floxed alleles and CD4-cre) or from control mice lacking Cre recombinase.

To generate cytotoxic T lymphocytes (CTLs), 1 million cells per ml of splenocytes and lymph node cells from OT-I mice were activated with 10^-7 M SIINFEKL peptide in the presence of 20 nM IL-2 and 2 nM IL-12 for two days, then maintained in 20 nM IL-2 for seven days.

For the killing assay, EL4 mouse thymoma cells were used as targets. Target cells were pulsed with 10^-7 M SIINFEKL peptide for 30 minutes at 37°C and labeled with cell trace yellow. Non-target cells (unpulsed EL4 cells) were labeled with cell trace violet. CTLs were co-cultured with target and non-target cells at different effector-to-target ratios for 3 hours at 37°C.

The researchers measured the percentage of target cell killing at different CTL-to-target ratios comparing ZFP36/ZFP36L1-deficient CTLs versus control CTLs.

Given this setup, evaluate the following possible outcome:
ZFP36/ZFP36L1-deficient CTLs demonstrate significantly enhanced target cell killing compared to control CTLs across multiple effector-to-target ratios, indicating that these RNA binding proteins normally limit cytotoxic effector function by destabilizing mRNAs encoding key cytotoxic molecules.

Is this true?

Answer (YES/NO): NO